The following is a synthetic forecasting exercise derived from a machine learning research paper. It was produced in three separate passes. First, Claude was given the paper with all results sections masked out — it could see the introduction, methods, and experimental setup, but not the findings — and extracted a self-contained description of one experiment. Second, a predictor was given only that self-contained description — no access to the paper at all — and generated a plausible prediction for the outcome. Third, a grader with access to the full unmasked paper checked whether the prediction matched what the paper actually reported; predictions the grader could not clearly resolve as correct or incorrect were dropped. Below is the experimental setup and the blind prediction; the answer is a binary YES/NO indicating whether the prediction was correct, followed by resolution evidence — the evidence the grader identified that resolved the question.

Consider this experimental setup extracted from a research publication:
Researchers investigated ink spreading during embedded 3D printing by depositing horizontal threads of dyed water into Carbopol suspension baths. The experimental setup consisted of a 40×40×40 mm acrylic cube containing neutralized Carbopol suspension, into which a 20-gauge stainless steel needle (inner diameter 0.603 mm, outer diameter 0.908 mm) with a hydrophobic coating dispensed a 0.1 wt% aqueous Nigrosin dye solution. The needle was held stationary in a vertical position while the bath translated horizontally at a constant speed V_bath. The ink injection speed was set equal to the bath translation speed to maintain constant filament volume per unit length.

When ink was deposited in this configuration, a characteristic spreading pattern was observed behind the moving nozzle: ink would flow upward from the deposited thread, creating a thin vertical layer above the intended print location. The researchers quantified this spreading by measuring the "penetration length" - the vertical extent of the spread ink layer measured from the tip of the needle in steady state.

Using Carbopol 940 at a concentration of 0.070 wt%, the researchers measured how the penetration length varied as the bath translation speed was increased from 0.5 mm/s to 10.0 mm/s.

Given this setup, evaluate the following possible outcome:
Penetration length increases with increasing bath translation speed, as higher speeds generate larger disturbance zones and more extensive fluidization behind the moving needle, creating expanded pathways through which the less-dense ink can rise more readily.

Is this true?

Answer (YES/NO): NO